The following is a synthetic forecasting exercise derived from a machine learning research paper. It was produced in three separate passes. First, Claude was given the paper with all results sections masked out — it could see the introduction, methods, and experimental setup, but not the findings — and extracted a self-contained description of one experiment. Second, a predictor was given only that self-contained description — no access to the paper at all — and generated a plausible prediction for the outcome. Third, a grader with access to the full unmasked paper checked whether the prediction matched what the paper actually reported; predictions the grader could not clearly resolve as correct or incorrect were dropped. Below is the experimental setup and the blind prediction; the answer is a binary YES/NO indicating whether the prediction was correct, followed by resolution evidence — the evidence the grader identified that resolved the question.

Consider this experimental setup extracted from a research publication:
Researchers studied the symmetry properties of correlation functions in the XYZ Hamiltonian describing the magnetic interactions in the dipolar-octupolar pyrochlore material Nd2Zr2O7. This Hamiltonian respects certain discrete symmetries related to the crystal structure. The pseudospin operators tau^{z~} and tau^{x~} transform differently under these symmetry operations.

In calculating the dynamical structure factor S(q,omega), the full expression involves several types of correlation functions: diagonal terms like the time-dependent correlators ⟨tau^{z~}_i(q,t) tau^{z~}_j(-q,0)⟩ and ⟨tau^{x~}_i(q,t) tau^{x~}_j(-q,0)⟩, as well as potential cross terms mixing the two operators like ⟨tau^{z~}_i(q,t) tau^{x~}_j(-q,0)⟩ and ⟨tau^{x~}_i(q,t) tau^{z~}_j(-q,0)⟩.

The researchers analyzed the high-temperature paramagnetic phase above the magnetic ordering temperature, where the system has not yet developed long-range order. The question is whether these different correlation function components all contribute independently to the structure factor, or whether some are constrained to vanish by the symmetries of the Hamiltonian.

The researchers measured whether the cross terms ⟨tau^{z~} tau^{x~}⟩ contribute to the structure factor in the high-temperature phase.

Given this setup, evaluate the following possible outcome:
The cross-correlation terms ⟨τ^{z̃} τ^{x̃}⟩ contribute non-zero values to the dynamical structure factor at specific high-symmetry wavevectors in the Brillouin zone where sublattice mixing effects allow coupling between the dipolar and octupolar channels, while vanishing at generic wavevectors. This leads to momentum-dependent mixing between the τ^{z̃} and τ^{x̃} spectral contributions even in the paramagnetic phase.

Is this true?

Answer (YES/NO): NO